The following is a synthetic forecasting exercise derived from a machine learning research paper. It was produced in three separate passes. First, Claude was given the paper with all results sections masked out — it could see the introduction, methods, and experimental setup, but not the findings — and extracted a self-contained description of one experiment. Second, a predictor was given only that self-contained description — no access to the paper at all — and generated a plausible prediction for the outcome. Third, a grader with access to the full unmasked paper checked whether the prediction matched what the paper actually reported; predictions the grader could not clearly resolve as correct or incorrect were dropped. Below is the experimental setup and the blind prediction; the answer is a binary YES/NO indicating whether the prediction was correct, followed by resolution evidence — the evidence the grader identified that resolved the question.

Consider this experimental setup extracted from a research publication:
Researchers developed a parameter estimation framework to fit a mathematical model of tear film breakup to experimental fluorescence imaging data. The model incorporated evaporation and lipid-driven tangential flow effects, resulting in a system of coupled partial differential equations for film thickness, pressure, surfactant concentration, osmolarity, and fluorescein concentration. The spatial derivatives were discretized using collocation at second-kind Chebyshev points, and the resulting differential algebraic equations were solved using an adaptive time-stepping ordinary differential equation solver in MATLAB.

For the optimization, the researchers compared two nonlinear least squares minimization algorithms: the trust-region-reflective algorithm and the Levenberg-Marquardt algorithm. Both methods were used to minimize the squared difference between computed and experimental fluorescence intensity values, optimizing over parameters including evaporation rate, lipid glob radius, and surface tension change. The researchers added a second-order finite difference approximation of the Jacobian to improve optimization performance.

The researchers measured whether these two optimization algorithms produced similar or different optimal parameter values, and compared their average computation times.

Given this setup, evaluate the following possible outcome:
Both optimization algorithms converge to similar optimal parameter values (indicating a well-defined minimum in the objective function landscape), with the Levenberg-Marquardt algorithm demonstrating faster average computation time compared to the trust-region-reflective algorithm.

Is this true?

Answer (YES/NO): NO